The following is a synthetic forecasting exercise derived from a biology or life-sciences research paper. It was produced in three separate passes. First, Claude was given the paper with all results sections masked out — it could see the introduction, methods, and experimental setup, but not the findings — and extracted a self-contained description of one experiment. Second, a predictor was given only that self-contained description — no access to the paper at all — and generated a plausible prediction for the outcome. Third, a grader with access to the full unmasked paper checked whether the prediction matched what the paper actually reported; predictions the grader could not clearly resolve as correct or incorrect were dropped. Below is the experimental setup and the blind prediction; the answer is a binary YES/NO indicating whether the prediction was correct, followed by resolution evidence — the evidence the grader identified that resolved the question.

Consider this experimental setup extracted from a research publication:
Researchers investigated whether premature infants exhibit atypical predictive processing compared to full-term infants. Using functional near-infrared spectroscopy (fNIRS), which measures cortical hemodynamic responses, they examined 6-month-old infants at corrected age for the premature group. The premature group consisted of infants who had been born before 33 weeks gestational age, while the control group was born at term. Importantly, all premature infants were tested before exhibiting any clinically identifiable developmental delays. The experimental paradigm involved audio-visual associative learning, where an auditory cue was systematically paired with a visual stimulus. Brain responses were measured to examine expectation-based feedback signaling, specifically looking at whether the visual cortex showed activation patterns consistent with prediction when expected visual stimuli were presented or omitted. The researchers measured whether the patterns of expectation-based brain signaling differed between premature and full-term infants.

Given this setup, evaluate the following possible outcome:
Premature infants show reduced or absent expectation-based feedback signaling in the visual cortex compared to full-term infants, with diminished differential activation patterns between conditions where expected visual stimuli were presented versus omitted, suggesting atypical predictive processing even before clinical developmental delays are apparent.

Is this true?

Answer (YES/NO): YES